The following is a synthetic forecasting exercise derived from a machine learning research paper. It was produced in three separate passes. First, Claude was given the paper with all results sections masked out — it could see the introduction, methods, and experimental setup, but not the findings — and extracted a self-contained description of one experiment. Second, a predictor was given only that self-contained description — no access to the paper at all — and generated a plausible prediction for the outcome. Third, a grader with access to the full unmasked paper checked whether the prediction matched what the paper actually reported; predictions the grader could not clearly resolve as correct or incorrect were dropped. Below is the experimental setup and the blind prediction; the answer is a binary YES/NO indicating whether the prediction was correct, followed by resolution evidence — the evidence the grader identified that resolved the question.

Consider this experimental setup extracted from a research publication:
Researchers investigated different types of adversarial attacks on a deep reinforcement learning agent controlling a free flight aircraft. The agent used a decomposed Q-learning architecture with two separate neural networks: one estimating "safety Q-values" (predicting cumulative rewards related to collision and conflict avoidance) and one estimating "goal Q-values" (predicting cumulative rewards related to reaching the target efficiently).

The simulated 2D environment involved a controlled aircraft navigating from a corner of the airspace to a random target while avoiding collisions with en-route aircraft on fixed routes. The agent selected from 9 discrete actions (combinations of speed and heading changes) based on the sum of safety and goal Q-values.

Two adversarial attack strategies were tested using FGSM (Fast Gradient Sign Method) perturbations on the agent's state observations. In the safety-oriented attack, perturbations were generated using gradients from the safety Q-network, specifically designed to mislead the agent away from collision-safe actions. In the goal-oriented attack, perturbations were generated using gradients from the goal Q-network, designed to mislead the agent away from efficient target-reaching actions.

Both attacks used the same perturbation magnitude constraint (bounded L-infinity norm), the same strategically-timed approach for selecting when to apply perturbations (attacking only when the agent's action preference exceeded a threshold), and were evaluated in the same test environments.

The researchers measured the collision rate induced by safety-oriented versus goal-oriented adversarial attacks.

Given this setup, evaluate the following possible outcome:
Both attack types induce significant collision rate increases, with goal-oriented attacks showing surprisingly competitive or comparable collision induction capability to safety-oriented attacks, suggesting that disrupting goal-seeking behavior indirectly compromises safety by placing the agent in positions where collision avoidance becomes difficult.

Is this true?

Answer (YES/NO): YES